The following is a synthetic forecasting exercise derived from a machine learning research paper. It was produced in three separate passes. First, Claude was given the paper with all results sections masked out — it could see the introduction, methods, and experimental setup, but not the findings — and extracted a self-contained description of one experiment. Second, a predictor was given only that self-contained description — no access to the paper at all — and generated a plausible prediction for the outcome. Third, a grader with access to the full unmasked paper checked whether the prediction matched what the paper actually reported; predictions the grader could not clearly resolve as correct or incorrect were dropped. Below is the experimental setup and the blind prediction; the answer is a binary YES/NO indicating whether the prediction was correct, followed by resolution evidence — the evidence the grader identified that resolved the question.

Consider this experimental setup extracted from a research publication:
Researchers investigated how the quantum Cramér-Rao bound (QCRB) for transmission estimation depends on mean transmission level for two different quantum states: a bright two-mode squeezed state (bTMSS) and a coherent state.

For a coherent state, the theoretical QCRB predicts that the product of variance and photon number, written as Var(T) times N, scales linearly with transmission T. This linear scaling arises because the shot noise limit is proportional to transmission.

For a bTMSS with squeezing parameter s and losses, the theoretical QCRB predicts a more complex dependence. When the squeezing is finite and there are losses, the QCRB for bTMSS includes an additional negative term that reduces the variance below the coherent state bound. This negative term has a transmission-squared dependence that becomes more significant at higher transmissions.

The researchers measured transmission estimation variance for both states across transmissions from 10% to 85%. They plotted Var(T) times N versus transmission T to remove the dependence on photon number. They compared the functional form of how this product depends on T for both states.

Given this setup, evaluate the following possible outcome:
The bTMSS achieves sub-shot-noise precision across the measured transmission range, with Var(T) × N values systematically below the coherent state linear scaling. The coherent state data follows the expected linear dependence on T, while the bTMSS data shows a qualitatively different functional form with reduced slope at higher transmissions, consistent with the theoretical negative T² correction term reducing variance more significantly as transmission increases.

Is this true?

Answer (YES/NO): YES